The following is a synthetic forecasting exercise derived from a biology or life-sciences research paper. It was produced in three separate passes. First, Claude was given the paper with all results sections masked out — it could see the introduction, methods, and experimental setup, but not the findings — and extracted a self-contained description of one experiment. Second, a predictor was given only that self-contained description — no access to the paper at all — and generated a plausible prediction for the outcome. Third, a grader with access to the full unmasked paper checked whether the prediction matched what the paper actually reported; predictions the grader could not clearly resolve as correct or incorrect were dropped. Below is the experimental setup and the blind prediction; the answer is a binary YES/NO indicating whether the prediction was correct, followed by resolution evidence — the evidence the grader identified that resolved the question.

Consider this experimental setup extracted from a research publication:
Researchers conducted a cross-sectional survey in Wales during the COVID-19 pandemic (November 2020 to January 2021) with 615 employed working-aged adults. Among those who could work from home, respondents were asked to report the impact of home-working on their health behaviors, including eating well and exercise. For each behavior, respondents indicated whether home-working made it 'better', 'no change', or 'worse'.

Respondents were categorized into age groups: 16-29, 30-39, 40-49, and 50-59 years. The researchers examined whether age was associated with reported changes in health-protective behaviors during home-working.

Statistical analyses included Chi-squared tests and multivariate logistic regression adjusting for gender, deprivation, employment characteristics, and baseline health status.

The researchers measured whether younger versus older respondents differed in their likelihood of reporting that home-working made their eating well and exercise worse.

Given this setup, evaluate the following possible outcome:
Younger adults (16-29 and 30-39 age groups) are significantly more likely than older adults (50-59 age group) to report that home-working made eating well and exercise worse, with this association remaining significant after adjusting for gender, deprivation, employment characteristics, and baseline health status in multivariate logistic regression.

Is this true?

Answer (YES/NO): NO